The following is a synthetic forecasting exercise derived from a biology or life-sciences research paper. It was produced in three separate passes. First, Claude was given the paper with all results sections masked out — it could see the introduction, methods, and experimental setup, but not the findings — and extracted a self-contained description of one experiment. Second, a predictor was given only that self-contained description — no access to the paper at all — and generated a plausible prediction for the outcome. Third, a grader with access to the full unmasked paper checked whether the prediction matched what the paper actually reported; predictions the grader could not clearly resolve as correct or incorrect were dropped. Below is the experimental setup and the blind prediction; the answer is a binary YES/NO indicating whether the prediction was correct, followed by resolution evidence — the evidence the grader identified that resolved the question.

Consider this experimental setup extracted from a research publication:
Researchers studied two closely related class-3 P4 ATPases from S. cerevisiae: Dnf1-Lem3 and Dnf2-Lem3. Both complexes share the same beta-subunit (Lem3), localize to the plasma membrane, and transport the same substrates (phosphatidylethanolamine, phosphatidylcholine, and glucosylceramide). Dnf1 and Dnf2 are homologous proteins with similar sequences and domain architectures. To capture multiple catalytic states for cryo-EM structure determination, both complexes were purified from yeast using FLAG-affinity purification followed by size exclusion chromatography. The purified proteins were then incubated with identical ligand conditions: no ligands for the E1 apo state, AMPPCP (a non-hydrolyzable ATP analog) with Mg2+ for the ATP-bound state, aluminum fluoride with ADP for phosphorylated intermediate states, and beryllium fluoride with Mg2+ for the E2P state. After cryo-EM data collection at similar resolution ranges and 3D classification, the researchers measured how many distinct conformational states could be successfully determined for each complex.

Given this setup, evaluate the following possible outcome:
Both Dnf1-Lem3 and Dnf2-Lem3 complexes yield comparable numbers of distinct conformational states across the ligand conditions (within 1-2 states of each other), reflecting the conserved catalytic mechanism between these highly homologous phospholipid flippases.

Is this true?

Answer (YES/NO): YES